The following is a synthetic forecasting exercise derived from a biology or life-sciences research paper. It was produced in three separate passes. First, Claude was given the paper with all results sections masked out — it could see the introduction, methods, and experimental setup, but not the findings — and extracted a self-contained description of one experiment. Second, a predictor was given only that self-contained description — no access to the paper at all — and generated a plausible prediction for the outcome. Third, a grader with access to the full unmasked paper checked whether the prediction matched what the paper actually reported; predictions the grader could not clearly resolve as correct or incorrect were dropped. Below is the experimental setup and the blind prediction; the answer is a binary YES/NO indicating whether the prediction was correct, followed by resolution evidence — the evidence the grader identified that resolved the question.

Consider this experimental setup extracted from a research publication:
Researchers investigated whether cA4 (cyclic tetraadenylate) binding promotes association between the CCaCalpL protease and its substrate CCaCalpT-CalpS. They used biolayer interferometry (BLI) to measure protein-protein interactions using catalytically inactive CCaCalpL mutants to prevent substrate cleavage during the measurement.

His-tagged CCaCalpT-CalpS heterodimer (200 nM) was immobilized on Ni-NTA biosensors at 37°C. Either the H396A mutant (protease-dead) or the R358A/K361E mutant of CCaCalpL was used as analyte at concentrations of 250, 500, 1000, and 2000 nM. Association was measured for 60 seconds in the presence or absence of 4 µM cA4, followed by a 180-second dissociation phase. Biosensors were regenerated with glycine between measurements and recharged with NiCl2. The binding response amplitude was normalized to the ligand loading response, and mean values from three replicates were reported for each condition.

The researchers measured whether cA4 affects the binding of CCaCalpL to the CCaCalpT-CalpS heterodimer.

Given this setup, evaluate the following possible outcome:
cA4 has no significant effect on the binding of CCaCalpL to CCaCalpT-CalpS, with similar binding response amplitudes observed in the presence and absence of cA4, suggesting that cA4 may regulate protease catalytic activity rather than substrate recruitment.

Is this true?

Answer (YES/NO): NO